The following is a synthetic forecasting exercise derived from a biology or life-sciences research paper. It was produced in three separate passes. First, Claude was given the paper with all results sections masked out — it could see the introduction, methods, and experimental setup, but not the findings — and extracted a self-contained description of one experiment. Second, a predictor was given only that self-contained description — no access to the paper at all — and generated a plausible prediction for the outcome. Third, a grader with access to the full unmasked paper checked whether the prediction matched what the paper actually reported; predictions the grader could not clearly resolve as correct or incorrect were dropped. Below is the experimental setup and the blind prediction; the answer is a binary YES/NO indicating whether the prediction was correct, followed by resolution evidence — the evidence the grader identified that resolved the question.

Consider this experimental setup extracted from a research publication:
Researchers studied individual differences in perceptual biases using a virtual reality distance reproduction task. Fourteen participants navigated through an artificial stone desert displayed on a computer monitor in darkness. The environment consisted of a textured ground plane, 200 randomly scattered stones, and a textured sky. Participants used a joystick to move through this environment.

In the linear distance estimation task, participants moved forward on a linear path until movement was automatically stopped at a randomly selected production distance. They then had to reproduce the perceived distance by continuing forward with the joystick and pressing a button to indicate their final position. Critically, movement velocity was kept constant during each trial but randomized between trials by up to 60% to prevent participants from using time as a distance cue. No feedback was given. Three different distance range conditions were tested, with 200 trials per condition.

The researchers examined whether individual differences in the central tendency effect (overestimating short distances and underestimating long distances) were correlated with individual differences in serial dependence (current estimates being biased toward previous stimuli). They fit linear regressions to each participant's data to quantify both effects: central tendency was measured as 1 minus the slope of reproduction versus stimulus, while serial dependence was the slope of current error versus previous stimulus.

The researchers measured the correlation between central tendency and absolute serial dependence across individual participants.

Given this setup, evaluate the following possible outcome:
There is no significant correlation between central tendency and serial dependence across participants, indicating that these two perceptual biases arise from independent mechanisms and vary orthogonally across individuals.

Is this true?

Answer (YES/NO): NO